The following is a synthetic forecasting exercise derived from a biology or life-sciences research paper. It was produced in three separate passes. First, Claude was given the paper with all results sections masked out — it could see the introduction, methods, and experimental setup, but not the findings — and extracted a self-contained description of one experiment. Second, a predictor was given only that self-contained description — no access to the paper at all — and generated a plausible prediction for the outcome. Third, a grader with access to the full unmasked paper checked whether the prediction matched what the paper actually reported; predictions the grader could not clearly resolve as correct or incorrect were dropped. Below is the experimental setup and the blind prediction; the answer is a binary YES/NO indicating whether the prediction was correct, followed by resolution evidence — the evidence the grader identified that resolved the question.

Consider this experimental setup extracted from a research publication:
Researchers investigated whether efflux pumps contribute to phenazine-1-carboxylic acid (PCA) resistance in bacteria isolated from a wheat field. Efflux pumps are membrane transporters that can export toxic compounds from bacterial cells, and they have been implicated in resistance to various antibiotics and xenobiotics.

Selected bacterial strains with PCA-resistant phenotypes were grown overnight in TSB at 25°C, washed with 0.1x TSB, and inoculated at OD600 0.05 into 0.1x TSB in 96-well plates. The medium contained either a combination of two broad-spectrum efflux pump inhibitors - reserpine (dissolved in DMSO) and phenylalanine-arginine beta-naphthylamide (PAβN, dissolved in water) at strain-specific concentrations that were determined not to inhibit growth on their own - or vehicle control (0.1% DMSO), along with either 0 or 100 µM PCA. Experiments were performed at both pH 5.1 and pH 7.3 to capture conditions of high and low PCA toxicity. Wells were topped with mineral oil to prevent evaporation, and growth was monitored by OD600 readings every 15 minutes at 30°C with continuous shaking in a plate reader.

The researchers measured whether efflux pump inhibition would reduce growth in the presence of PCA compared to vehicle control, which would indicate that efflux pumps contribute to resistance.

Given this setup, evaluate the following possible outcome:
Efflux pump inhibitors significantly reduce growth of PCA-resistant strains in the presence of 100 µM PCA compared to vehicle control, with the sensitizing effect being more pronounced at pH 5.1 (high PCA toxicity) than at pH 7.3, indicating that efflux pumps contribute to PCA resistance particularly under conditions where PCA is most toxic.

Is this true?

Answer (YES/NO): NO